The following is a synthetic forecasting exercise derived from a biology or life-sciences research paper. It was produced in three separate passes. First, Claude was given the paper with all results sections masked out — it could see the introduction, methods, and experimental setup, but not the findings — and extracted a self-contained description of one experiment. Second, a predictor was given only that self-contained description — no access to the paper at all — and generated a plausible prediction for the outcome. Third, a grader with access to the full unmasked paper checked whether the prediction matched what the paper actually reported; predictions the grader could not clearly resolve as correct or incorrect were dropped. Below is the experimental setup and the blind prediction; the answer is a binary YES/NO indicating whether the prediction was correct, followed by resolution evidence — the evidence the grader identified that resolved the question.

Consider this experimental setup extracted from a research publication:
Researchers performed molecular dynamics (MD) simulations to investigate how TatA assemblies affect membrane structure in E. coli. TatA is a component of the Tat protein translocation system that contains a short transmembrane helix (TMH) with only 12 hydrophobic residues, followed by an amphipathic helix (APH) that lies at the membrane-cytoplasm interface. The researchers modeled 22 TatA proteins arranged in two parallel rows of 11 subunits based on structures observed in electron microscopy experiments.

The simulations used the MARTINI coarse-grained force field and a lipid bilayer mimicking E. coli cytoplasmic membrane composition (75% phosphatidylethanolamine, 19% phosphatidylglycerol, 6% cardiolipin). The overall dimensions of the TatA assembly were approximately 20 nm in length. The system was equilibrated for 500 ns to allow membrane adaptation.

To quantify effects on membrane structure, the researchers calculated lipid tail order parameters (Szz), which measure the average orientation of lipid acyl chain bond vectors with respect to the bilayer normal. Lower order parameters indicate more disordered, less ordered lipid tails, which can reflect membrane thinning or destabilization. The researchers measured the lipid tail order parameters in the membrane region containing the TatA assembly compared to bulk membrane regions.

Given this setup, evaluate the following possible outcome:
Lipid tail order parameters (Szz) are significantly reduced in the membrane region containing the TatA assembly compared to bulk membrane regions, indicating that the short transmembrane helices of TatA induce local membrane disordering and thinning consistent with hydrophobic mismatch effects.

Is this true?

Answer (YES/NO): YES